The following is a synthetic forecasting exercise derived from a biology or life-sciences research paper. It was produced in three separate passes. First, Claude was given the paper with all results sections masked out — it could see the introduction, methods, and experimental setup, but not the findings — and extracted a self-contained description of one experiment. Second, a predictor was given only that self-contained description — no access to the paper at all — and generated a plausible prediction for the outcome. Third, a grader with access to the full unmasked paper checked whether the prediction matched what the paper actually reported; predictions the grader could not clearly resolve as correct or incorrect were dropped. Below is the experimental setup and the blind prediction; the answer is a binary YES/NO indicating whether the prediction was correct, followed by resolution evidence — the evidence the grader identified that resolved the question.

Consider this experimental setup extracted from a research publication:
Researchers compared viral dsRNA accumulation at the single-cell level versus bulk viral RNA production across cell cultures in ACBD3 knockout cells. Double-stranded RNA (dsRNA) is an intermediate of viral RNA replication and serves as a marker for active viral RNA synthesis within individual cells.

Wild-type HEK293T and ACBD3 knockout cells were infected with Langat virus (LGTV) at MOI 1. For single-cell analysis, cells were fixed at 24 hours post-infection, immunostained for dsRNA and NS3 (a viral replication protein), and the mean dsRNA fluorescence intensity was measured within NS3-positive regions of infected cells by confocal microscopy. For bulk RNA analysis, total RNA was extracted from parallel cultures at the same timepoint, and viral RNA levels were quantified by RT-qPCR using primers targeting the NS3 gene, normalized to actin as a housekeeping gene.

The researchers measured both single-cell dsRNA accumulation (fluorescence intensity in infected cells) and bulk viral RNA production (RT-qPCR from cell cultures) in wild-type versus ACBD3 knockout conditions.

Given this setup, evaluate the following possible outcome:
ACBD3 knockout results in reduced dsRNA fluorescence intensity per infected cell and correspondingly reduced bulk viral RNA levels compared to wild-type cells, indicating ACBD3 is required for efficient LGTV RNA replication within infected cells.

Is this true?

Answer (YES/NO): NO